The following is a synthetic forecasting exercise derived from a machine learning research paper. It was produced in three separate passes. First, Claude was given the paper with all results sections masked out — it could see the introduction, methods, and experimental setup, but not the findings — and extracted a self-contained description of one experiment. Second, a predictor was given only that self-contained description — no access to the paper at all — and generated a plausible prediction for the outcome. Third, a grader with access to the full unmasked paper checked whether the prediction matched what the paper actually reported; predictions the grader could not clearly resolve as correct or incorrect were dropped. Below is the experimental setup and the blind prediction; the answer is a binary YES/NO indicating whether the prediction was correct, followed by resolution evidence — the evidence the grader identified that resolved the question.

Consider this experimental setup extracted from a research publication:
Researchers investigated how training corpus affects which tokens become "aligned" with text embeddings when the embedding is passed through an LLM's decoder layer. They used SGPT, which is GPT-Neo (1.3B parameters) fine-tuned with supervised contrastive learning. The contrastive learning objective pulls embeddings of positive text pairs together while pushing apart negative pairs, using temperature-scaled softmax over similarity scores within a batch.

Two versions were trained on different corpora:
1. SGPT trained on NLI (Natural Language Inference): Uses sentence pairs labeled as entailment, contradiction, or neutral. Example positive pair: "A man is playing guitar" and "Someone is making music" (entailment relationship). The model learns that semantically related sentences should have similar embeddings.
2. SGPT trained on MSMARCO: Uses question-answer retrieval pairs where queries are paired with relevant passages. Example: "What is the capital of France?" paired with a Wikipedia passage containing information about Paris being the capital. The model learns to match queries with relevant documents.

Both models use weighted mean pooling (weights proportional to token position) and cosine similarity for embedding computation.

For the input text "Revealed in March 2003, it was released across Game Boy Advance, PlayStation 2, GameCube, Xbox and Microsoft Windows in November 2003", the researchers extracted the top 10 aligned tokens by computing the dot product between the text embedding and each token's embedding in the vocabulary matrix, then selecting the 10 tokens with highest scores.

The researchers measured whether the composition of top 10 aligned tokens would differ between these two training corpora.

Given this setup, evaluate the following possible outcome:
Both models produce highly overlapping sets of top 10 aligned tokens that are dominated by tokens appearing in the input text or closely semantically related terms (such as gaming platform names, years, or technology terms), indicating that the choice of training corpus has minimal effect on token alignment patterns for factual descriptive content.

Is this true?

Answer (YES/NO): NO